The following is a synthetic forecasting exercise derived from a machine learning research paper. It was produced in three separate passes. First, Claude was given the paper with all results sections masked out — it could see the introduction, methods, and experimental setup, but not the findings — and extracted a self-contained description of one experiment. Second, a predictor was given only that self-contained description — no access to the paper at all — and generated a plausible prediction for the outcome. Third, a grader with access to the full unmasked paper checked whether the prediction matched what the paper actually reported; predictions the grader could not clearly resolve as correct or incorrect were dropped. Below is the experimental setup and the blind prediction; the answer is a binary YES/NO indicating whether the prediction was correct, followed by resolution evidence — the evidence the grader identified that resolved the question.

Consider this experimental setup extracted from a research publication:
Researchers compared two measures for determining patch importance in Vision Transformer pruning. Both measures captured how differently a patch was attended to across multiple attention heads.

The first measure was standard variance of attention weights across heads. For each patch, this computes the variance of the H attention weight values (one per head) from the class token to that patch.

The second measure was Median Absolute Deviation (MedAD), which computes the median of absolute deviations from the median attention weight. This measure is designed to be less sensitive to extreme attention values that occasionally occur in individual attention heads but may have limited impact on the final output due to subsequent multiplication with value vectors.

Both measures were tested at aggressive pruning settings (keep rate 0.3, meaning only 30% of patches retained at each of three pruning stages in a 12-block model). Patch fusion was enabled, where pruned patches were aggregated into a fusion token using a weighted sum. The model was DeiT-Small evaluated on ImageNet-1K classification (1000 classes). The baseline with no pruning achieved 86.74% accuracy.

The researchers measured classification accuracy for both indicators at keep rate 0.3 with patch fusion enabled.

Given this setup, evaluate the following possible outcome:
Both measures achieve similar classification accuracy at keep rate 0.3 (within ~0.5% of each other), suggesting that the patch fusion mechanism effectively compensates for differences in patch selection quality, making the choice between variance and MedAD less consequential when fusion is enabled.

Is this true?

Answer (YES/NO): YES